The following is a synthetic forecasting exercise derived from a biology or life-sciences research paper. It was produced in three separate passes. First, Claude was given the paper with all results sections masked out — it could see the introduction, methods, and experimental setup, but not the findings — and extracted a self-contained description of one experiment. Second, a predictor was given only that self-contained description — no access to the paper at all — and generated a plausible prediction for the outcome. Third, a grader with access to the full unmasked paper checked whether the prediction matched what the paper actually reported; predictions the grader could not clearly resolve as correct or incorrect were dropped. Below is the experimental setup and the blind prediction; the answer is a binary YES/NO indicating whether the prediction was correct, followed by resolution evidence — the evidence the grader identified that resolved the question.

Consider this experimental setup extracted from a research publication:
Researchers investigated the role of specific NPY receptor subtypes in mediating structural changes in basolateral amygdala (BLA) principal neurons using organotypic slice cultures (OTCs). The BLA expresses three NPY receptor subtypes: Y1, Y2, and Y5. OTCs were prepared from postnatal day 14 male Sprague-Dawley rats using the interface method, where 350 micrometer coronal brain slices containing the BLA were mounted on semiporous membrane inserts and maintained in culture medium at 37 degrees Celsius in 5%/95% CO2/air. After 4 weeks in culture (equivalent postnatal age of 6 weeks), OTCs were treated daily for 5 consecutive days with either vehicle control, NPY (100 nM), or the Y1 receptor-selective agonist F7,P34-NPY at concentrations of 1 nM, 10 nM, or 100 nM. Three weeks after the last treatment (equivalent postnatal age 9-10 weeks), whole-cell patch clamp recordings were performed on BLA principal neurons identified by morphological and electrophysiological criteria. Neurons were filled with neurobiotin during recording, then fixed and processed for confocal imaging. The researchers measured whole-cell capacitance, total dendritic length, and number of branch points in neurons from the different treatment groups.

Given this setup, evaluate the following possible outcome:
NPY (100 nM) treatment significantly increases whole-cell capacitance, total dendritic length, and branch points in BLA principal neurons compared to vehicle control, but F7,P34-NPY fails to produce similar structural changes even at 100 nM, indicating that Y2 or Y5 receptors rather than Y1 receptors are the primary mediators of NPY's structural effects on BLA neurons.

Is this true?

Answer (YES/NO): NO